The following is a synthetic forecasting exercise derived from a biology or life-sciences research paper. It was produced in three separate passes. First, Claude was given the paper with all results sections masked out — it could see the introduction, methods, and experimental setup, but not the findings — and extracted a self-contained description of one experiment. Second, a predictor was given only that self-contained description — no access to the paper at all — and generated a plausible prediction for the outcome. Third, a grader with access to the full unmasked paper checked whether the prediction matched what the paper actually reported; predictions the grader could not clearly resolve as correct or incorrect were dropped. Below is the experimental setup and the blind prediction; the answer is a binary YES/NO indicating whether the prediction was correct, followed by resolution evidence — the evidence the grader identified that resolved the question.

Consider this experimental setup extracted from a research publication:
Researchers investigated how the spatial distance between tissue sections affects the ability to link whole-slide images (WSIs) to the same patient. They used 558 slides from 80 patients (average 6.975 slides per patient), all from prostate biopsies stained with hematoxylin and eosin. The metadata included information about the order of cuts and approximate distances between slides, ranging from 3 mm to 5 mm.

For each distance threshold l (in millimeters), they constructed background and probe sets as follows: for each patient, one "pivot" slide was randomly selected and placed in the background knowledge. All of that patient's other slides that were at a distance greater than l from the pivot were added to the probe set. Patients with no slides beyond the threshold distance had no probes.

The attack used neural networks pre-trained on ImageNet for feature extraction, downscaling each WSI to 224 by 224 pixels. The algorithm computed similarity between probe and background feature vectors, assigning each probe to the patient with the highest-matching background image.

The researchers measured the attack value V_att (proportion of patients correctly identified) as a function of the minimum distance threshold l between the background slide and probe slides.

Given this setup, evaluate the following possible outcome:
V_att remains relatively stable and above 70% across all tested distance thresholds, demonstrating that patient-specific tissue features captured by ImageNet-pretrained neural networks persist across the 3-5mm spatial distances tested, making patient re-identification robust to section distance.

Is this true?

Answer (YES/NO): NO